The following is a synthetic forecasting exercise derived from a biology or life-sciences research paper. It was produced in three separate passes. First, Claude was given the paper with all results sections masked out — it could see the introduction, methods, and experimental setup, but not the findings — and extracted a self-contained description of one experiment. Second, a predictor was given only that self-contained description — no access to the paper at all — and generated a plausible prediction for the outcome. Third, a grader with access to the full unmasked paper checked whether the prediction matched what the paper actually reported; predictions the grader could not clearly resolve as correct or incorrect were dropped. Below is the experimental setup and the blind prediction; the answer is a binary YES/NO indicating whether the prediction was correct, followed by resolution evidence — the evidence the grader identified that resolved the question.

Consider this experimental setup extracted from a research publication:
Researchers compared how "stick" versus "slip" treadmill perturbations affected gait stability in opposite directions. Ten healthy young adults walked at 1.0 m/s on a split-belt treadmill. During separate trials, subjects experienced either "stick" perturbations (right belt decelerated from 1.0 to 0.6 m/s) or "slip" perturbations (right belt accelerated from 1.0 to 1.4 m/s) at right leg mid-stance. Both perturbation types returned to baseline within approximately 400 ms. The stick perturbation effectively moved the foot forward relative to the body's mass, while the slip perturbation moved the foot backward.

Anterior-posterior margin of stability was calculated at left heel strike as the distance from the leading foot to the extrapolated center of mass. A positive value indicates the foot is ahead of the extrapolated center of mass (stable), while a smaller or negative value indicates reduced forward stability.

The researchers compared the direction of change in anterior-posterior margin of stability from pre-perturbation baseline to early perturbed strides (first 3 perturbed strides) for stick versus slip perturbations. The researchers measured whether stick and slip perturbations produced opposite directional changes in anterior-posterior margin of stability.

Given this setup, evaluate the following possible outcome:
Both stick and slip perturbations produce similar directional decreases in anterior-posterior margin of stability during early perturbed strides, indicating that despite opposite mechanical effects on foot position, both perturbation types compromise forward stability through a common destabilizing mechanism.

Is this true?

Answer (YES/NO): YES